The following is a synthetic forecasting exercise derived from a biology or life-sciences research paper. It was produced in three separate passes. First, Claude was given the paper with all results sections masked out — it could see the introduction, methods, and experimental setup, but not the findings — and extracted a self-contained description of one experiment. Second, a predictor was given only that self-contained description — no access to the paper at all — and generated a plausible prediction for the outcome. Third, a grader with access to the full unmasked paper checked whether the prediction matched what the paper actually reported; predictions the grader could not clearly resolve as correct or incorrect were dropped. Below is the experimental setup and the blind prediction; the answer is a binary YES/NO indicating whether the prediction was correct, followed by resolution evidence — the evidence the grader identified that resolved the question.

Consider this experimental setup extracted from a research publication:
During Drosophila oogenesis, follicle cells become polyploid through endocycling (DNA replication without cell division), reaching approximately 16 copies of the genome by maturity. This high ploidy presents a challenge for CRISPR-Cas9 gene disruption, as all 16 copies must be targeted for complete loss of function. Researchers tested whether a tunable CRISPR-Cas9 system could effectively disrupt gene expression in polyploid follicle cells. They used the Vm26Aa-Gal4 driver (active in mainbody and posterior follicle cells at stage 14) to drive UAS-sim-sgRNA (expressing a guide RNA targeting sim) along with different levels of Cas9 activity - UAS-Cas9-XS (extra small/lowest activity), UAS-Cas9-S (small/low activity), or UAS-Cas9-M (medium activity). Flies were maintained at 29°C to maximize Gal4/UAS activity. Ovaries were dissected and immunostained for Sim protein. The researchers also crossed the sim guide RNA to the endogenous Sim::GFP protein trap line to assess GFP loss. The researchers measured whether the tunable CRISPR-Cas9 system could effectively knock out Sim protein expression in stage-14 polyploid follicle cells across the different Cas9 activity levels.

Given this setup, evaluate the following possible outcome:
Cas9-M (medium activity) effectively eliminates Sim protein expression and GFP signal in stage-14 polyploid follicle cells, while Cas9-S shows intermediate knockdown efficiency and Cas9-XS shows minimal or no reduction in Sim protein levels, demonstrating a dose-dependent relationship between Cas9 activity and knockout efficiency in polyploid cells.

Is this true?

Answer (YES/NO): NO